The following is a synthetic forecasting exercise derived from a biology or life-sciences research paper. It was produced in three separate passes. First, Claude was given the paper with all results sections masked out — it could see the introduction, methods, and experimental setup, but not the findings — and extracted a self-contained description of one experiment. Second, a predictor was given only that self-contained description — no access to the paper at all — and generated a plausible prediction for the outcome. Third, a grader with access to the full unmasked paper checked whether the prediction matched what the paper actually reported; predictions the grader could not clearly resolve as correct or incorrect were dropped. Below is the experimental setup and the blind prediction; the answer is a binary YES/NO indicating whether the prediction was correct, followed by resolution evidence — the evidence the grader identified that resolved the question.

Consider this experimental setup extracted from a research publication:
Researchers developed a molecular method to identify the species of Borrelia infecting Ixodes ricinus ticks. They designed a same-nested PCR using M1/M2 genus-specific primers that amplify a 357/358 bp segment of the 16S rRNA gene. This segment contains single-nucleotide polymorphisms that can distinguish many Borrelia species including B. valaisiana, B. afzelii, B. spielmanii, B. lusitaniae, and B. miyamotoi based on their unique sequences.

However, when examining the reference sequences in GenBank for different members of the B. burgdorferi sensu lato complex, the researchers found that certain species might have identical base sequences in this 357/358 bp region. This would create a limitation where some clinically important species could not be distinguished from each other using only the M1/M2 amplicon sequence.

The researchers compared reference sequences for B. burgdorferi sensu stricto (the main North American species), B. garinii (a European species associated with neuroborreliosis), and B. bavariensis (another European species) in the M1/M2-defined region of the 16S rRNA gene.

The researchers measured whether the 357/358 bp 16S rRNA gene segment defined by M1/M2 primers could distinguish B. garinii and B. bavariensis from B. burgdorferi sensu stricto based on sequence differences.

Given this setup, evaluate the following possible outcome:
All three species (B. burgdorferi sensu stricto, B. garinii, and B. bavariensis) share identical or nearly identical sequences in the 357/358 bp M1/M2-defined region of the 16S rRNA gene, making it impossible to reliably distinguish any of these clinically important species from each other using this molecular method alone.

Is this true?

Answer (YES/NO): YES